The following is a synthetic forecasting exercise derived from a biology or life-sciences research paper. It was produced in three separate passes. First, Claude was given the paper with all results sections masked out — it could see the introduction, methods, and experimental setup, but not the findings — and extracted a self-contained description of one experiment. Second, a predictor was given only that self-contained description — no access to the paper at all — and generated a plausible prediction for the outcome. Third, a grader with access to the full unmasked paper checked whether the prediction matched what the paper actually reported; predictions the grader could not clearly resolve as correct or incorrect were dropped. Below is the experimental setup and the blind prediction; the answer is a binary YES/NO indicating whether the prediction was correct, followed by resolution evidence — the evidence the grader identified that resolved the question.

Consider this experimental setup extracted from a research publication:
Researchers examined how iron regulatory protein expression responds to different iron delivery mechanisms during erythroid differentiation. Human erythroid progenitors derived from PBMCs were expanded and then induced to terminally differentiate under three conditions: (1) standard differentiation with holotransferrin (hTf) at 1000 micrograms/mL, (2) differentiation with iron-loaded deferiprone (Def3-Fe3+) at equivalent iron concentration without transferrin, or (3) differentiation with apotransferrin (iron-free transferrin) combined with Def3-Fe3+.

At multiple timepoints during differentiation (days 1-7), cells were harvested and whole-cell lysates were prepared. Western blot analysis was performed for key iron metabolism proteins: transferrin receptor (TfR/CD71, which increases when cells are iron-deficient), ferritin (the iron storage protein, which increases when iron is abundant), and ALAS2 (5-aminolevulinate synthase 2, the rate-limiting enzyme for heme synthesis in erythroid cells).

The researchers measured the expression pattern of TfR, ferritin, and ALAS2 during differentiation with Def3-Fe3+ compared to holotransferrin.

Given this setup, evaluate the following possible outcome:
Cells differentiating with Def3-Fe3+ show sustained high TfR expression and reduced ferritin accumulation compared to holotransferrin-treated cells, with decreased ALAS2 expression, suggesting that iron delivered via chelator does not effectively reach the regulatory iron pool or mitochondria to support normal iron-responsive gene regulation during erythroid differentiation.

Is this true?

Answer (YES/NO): NO